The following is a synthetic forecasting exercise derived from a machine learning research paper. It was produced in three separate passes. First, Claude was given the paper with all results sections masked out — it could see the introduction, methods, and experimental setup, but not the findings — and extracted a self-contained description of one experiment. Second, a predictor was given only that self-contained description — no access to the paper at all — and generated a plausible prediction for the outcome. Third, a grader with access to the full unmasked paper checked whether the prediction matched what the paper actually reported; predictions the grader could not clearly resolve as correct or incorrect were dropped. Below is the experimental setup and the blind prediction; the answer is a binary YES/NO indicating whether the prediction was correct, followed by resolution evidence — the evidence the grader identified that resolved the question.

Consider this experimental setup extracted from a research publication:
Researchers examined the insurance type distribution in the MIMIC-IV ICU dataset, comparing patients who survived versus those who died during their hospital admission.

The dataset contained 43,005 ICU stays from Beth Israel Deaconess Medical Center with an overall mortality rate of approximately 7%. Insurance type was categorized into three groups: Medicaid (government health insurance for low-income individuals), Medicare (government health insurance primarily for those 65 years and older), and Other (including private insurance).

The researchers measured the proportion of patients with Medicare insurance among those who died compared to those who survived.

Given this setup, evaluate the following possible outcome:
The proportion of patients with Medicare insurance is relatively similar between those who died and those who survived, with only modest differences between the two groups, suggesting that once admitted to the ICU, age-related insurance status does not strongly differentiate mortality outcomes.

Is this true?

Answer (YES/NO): NO